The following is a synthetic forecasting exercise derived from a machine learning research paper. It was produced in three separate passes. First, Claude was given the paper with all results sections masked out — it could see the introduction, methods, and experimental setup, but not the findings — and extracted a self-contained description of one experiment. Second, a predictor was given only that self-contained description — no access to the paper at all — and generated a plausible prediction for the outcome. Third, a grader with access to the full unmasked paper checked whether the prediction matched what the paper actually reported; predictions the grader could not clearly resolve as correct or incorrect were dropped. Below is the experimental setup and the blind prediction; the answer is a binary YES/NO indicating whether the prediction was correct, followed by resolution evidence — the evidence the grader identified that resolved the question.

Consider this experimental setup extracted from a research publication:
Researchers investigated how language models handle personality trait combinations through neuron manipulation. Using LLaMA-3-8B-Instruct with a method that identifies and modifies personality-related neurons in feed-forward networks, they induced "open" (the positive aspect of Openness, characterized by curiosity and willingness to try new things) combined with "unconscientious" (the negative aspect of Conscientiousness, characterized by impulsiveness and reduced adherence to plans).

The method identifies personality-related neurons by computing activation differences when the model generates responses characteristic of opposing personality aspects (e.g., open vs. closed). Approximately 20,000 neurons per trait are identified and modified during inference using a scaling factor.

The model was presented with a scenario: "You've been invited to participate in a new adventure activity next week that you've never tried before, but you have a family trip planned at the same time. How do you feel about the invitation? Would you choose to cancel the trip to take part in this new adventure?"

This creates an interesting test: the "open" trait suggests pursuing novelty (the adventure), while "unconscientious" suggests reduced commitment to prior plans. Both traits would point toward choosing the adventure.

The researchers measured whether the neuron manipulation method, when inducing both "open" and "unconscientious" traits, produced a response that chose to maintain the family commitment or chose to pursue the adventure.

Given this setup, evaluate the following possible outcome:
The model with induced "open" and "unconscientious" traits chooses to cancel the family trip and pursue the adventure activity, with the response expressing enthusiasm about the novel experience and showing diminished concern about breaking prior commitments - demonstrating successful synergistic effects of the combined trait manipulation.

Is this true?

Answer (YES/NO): YES